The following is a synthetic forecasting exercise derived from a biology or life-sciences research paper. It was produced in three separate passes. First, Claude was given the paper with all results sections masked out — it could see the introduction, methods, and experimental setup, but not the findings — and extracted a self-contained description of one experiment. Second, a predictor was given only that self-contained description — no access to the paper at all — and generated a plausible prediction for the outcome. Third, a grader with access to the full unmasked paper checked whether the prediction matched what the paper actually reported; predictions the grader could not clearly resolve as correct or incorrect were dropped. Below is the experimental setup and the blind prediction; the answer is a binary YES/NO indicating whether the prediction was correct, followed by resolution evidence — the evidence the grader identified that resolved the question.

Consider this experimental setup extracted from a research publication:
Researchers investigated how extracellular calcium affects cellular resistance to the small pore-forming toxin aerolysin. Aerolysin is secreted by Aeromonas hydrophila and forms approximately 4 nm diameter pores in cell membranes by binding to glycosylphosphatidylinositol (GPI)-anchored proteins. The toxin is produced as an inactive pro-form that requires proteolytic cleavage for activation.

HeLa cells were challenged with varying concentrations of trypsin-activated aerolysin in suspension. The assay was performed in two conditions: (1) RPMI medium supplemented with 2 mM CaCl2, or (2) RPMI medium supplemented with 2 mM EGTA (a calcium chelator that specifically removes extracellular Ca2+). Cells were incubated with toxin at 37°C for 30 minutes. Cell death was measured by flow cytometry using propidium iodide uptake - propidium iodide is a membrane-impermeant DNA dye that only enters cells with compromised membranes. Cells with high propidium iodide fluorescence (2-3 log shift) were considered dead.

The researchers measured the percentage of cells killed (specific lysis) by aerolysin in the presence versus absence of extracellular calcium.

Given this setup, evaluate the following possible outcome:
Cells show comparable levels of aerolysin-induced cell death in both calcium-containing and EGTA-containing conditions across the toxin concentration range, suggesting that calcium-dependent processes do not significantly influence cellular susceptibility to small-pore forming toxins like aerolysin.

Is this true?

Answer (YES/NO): NO